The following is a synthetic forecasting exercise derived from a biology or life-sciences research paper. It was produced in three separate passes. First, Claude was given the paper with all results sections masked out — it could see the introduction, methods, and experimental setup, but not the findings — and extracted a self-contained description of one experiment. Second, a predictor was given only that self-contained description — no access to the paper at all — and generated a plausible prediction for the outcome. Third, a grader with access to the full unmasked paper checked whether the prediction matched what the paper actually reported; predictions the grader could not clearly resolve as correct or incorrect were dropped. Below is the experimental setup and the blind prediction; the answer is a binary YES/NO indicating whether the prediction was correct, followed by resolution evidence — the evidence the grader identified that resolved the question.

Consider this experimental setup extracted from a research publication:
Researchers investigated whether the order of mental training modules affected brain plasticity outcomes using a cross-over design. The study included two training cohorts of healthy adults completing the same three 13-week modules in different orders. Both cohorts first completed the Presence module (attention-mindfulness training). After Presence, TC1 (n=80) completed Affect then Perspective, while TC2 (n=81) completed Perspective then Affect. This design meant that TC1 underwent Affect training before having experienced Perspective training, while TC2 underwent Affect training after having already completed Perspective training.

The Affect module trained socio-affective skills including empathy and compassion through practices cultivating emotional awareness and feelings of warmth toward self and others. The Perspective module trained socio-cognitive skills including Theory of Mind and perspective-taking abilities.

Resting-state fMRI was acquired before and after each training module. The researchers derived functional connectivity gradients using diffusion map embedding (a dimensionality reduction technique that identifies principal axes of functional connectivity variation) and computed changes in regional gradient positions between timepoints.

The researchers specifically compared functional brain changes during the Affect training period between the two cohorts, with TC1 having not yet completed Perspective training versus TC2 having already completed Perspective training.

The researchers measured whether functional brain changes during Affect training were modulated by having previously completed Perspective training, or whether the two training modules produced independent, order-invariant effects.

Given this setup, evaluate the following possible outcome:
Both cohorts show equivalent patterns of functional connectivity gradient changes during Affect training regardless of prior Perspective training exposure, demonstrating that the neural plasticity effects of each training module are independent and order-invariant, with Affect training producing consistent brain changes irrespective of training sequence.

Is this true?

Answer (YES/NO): NO